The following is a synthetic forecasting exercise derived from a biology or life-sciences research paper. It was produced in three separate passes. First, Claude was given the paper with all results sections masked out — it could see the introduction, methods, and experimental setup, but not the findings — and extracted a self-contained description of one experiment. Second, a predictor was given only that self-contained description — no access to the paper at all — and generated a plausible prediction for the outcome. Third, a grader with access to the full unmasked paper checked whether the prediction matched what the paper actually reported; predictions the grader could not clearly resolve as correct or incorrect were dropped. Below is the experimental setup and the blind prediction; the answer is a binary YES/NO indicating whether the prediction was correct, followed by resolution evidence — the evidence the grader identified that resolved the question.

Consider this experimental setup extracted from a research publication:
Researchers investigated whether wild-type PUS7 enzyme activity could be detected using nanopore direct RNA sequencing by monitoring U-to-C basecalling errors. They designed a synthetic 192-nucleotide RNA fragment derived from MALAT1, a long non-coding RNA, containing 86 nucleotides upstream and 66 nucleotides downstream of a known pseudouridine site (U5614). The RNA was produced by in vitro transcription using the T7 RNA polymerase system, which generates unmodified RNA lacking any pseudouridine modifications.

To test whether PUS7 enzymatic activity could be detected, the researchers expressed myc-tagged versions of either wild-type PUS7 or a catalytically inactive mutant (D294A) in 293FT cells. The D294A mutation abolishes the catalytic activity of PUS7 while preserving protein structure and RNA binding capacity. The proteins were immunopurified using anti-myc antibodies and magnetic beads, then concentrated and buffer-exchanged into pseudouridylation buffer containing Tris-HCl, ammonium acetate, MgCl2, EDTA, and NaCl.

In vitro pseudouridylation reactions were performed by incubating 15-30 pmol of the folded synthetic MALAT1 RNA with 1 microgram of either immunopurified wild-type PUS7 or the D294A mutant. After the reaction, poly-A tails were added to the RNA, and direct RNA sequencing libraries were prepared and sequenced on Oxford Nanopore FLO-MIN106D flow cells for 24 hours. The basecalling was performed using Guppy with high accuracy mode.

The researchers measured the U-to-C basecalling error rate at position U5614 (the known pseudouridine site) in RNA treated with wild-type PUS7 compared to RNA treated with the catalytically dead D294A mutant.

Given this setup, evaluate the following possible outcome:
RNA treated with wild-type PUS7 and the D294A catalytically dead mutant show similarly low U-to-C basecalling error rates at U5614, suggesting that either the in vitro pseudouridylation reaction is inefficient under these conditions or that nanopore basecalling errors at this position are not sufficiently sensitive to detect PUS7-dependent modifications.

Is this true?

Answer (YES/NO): NO